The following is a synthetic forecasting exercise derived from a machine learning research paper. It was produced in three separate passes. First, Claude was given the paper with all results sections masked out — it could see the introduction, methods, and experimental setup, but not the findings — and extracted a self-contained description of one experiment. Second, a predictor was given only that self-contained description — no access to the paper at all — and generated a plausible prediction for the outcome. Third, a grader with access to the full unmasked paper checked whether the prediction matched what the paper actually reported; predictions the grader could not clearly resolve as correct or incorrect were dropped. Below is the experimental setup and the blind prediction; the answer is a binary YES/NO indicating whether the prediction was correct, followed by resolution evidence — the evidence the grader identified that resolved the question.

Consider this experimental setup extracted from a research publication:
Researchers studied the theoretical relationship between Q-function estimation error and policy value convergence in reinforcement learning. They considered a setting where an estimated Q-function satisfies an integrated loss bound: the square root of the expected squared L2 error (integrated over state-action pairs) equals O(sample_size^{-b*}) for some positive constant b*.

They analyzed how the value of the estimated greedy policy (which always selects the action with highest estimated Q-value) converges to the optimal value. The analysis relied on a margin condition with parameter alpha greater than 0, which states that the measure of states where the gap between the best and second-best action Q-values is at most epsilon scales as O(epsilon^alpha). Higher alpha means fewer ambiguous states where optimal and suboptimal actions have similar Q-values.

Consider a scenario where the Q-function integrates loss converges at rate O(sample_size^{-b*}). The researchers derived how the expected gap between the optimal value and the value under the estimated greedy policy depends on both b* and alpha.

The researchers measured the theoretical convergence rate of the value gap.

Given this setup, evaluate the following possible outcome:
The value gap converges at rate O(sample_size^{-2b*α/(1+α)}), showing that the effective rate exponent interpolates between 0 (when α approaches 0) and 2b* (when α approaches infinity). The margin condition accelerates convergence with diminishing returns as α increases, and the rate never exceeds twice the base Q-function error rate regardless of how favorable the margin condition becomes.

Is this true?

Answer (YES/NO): NO